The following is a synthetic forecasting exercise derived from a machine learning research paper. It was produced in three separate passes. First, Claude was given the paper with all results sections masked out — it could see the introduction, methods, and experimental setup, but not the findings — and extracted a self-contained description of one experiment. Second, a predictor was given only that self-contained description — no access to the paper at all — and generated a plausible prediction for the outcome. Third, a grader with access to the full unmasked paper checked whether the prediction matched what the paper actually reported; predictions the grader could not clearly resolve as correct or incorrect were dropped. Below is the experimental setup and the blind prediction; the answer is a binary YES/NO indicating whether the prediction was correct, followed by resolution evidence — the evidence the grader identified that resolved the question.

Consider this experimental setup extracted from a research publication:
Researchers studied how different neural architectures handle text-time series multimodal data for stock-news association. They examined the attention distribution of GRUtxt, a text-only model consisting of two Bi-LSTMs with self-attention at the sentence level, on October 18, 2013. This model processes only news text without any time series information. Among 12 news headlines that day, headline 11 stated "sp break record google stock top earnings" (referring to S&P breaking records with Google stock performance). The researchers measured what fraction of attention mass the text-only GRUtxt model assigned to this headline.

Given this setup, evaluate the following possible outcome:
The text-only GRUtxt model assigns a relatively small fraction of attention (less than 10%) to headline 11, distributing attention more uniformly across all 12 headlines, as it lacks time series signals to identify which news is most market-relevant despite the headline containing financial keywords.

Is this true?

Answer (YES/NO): NO